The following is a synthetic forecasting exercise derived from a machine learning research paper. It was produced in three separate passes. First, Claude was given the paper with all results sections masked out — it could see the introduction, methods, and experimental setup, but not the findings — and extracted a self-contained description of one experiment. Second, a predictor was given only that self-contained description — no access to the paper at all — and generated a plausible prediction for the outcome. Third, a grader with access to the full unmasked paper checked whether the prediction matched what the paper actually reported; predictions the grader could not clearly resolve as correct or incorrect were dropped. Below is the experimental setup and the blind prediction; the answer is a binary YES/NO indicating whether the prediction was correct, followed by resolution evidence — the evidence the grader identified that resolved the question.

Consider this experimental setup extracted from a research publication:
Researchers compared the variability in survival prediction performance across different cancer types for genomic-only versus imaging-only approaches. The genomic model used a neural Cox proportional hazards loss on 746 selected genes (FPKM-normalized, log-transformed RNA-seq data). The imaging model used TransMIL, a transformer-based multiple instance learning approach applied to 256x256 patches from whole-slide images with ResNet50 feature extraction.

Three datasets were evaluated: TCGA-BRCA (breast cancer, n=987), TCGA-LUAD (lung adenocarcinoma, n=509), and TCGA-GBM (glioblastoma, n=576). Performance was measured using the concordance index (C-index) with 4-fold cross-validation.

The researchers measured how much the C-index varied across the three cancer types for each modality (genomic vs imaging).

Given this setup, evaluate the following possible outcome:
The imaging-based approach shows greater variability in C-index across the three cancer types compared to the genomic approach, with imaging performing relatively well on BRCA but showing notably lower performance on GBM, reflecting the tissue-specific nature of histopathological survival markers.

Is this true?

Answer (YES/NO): NO